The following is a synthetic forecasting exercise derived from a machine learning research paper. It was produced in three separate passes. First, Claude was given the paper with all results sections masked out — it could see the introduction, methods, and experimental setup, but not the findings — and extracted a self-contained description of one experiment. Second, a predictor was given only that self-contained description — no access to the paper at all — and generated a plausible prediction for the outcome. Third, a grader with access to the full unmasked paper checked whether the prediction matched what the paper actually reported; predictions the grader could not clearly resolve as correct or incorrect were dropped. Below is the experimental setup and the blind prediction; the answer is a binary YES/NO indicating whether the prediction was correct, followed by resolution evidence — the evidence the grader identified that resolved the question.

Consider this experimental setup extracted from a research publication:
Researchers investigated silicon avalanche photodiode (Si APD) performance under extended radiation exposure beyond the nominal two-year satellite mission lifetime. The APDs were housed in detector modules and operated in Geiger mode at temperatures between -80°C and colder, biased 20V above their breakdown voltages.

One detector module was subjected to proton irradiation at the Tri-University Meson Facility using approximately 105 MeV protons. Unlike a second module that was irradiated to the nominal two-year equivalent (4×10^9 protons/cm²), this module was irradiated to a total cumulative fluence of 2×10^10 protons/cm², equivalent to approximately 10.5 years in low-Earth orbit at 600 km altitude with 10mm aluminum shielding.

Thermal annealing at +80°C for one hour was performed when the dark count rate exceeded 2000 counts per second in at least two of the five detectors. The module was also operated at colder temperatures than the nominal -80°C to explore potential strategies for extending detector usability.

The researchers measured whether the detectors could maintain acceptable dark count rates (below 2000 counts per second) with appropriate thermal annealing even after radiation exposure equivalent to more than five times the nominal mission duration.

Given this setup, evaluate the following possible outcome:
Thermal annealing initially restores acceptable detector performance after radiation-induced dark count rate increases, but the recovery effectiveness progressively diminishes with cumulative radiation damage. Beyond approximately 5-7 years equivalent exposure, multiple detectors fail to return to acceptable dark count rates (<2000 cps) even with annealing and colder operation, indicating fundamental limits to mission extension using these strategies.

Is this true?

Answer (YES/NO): NO